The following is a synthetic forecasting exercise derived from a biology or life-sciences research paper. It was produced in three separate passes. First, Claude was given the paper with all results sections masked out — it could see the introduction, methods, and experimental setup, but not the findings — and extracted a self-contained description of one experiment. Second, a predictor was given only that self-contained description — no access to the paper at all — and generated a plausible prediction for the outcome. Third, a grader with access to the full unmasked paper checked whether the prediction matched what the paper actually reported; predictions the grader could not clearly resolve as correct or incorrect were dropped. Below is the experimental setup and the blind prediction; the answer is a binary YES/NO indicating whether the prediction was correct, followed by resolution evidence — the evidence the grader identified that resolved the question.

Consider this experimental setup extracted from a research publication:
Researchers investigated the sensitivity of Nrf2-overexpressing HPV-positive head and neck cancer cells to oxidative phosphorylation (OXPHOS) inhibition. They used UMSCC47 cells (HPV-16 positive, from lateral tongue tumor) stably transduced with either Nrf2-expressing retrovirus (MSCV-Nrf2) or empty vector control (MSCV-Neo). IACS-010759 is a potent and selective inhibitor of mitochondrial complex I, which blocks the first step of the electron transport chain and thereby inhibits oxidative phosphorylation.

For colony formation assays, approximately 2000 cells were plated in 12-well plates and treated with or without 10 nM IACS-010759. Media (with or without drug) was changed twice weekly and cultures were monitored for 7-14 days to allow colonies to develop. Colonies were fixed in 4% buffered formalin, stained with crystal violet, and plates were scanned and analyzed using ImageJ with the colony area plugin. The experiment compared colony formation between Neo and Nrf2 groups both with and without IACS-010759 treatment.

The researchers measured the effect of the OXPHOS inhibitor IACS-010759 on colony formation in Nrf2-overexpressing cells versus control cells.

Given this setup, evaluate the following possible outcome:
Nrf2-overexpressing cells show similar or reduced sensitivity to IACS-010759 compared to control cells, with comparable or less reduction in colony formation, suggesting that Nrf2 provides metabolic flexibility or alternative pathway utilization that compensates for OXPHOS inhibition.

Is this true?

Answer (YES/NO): NO